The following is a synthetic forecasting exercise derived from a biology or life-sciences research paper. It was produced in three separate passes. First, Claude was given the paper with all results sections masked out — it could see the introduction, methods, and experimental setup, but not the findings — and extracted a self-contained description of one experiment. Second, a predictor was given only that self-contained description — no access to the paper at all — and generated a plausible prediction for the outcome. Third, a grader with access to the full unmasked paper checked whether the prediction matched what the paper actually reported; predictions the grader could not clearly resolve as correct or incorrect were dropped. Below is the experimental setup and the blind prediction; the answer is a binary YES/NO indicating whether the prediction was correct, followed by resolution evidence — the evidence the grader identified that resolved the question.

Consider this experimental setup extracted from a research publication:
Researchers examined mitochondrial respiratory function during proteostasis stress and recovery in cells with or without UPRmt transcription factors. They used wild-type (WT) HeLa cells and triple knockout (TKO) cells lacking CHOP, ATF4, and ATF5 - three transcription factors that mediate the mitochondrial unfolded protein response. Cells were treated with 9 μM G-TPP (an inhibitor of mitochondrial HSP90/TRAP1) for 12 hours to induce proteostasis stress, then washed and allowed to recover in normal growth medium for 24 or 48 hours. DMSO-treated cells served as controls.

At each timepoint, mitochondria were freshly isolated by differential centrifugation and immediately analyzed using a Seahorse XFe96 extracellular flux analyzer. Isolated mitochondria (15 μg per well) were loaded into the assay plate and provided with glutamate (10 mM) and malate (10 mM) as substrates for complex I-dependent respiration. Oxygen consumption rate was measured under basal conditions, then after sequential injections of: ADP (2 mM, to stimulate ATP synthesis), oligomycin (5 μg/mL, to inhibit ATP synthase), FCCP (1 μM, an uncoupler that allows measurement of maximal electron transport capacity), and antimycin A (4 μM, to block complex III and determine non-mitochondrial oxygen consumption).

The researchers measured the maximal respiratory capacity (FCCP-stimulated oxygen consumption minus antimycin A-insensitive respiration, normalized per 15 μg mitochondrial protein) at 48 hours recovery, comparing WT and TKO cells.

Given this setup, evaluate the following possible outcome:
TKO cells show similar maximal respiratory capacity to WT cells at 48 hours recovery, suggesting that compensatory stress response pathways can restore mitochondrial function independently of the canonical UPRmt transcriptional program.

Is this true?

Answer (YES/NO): NO